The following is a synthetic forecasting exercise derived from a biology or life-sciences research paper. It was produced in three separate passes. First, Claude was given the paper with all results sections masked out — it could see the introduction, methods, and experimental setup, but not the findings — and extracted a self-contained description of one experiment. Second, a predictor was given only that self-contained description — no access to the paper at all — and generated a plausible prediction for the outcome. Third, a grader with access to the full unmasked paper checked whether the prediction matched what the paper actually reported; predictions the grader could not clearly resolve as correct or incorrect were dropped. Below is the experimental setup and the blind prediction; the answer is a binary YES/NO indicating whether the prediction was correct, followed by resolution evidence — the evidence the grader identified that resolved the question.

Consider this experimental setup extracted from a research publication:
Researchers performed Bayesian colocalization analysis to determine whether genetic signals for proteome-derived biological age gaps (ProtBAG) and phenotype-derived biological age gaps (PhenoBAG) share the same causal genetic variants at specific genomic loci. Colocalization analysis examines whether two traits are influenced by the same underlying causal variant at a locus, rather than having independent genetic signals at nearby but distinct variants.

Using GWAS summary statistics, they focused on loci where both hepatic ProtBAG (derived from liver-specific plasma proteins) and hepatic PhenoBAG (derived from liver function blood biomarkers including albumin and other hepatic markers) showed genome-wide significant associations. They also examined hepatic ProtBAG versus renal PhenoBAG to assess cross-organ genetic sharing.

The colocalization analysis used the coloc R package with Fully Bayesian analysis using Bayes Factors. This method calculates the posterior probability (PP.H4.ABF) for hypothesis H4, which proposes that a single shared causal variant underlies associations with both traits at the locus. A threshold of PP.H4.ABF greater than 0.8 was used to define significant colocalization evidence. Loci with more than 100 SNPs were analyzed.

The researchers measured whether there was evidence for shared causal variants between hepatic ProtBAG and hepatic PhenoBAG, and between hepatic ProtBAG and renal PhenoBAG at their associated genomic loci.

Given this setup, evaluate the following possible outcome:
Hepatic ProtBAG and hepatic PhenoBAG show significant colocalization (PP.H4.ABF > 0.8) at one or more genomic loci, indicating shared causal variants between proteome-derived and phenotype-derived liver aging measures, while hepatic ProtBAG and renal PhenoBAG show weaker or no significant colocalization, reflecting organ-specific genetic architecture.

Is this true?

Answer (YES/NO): NO